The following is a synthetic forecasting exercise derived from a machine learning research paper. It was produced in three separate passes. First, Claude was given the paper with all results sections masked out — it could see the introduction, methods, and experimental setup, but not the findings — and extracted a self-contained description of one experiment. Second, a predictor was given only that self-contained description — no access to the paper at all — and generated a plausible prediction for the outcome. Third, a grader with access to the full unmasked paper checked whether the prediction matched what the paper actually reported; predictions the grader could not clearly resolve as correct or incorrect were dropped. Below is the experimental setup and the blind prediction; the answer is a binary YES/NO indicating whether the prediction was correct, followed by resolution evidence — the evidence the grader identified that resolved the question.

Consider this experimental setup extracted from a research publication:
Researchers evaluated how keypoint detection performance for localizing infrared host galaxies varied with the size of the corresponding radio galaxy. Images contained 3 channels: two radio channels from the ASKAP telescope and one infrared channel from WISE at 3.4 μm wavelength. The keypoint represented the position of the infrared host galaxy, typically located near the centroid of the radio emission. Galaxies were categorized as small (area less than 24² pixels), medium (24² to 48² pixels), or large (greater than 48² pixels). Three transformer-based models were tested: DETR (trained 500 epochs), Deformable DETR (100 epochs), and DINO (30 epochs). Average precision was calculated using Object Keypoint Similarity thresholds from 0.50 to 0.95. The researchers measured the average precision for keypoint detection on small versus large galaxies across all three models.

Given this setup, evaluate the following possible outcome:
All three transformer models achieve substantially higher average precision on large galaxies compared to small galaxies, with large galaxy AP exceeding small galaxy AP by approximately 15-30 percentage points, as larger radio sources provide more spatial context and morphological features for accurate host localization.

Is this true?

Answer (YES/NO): NO